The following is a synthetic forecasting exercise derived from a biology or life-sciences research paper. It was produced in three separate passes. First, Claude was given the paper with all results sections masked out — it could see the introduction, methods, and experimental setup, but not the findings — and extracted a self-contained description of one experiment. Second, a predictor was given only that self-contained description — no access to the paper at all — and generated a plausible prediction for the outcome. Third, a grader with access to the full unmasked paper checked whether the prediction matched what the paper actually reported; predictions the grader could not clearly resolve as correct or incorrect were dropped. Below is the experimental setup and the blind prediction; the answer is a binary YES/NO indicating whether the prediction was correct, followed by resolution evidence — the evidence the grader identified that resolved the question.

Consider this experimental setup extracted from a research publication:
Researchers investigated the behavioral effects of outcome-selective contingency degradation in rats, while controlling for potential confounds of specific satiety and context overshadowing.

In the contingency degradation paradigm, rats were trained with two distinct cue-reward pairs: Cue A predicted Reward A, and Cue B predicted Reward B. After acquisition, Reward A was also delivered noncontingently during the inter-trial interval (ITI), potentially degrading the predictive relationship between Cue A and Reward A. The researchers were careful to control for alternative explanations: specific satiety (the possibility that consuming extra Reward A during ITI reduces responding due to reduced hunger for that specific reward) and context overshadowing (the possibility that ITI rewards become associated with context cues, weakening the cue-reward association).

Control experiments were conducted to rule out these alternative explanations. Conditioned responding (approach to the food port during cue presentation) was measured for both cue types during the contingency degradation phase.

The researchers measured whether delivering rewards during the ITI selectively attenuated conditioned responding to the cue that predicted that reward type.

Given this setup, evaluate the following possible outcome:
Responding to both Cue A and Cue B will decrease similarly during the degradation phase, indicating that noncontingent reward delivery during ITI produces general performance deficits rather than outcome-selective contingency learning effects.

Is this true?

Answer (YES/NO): NO